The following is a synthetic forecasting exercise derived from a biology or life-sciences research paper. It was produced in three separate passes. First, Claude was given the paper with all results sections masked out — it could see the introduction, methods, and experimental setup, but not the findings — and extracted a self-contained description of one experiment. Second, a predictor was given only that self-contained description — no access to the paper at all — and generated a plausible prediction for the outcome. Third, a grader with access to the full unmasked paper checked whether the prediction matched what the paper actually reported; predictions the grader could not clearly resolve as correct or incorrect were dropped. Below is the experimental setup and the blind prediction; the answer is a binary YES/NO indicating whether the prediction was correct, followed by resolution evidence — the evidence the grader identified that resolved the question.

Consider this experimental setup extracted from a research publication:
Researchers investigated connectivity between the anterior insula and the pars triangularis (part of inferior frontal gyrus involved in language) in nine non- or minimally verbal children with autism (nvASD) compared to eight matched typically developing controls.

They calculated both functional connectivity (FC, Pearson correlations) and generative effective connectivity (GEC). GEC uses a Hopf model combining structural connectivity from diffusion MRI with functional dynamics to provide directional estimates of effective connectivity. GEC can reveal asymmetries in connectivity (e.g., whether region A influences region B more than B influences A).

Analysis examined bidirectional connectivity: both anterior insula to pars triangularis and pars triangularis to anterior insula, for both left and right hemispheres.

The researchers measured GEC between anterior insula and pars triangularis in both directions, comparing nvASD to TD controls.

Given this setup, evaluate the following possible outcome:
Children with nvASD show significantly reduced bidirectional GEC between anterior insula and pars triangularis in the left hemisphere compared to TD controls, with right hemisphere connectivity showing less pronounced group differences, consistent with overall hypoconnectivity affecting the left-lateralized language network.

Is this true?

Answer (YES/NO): NO